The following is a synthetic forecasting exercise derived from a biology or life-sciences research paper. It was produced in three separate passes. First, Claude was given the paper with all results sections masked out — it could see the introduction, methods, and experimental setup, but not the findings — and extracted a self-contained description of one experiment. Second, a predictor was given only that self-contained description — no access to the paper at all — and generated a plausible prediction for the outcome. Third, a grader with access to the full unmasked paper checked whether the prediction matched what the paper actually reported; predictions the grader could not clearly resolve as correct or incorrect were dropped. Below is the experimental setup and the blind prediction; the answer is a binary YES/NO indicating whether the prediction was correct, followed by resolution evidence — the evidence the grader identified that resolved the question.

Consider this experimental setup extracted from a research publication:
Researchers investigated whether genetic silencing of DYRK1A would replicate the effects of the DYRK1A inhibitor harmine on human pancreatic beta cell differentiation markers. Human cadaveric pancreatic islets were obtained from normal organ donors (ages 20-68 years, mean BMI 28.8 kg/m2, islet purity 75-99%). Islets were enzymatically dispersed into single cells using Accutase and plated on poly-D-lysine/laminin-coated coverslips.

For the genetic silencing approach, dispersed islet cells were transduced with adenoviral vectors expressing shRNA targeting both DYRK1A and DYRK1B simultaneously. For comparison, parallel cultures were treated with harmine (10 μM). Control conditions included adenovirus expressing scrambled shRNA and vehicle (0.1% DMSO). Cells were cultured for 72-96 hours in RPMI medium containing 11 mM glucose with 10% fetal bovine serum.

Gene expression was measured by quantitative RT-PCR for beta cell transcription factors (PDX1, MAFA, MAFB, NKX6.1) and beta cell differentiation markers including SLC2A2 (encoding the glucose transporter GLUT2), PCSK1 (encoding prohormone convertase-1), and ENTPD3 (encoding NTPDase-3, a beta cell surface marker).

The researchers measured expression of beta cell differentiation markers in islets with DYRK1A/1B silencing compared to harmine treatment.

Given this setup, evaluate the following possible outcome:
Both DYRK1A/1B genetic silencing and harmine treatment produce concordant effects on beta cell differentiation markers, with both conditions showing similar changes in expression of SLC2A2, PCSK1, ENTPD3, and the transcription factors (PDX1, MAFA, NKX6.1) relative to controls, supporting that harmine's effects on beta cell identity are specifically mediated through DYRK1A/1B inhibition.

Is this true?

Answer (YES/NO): NO